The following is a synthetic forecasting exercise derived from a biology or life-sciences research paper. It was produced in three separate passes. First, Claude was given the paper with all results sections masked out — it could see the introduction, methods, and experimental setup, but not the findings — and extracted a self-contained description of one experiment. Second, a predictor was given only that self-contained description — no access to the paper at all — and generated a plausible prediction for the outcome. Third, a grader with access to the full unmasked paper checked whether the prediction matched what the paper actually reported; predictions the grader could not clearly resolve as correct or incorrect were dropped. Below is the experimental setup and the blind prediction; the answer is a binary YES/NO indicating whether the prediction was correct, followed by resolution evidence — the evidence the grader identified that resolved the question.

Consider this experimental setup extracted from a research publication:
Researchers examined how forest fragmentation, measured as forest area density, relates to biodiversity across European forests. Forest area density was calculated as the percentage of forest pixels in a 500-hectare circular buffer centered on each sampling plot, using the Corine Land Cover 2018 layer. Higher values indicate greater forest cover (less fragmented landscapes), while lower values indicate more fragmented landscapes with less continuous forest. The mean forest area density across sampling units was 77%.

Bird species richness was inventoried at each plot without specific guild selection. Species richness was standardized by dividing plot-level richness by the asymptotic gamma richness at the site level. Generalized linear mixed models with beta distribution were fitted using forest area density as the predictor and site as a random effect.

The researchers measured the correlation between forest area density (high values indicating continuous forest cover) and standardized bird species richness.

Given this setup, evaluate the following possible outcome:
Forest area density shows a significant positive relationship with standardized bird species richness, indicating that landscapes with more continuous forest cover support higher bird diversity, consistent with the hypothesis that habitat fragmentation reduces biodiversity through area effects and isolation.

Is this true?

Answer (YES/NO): NO